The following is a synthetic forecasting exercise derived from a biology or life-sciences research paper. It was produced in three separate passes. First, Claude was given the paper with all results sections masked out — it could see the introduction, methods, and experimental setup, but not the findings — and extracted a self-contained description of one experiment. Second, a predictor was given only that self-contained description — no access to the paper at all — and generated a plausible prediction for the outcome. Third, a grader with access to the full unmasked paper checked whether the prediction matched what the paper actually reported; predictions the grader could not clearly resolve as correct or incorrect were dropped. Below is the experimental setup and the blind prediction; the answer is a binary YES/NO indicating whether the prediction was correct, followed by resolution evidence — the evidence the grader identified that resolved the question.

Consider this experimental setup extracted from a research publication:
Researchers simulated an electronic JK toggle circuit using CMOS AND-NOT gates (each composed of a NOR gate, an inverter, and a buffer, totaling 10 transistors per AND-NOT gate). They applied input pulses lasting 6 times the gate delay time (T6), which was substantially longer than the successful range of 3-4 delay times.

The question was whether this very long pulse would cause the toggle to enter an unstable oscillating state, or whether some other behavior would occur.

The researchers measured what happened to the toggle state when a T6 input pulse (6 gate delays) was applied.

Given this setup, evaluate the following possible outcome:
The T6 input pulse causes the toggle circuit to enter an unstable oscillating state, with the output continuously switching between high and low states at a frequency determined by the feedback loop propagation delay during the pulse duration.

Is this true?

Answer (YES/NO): NO